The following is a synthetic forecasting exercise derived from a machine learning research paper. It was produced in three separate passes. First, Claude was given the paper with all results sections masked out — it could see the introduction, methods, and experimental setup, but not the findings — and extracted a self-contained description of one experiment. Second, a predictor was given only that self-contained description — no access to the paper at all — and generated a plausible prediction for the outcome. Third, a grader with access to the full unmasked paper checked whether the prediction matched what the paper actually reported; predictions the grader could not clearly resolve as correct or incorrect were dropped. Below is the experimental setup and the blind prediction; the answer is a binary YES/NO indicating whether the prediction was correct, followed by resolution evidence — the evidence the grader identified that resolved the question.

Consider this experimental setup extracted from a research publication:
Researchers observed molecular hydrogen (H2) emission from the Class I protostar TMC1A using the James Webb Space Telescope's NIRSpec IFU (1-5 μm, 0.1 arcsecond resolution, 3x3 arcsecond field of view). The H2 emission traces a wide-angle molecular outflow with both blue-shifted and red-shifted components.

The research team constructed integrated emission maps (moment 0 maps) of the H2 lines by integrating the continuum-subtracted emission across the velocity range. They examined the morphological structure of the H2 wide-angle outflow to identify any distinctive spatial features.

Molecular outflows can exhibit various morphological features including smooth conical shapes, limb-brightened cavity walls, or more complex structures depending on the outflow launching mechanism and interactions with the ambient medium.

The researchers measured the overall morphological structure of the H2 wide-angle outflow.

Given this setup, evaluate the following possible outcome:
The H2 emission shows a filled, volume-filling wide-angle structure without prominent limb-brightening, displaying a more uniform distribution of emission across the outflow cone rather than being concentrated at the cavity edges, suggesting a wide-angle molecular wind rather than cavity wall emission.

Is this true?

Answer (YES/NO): NO